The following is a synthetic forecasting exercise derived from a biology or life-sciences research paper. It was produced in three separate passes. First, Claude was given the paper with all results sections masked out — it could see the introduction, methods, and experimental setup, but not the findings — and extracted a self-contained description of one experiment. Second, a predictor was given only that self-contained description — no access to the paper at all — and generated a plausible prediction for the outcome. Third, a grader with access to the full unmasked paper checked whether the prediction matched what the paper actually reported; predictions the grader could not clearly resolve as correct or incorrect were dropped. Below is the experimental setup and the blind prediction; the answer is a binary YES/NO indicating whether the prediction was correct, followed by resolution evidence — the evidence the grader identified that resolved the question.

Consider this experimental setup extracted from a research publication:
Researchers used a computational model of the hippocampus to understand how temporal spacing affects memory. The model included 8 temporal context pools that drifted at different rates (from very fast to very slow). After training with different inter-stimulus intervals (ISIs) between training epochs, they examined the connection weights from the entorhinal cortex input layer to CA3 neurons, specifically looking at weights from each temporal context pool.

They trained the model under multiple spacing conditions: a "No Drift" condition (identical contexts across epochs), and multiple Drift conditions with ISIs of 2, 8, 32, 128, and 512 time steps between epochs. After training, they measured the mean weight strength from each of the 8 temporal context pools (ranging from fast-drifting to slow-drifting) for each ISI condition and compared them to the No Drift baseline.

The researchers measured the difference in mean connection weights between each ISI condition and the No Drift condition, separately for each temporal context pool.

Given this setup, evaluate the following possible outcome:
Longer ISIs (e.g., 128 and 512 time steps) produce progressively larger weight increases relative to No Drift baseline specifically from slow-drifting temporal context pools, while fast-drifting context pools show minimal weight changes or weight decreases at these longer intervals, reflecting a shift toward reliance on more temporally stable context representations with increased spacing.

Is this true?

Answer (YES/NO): YES